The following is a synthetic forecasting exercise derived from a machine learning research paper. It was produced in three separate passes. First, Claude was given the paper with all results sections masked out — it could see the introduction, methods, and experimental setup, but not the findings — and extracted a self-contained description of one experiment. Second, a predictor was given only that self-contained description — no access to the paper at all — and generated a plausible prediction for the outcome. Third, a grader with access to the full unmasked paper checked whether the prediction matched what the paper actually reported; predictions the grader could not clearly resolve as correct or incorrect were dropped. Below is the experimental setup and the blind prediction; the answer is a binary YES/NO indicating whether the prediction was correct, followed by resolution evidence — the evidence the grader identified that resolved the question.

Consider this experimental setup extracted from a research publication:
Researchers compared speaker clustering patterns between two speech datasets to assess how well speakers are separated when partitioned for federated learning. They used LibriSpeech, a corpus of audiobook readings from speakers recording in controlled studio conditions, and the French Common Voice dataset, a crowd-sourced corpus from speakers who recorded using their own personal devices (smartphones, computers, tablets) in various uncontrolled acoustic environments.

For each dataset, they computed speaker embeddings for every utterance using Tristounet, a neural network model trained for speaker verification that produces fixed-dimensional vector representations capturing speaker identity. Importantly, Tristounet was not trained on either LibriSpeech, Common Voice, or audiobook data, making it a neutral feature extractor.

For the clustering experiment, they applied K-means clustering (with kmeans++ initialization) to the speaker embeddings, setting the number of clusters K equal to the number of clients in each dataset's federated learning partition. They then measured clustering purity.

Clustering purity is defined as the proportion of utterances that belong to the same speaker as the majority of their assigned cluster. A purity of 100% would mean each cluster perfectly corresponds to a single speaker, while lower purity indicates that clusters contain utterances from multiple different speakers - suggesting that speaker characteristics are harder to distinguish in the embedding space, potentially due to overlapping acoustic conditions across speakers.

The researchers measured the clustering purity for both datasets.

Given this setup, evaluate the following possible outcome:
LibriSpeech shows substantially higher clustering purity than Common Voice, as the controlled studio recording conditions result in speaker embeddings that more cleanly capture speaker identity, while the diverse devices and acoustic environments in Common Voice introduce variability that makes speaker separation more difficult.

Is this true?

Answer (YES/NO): YES